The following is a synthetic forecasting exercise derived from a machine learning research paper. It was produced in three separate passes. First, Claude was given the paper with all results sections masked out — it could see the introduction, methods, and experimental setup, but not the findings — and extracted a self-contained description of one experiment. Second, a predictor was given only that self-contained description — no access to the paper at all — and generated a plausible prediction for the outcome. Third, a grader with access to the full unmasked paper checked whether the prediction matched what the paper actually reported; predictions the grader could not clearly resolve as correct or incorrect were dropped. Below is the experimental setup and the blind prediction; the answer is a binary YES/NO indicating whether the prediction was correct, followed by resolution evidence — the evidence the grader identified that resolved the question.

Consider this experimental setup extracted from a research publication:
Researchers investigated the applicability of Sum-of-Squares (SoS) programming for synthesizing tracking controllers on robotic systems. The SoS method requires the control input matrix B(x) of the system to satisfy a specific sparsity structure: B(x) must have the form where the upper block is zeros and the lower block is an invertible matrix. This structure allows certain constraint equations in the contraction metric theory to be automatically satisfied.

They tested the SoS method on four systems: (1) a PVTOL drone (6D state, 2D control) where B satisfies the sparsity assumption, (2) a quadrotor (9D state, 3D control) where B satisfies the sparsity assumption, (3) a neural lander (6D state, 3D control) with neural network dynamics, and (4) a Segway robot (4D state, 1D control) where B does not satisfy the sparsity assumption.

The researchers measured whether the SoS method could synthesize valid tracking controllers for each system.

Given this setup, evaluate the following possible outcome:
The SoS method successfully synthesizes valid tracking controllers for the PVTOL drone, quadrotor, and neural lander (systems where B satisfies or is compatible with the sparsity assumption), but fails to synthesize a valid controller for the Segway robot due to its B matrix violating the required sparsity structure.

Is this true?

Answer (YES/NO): NO